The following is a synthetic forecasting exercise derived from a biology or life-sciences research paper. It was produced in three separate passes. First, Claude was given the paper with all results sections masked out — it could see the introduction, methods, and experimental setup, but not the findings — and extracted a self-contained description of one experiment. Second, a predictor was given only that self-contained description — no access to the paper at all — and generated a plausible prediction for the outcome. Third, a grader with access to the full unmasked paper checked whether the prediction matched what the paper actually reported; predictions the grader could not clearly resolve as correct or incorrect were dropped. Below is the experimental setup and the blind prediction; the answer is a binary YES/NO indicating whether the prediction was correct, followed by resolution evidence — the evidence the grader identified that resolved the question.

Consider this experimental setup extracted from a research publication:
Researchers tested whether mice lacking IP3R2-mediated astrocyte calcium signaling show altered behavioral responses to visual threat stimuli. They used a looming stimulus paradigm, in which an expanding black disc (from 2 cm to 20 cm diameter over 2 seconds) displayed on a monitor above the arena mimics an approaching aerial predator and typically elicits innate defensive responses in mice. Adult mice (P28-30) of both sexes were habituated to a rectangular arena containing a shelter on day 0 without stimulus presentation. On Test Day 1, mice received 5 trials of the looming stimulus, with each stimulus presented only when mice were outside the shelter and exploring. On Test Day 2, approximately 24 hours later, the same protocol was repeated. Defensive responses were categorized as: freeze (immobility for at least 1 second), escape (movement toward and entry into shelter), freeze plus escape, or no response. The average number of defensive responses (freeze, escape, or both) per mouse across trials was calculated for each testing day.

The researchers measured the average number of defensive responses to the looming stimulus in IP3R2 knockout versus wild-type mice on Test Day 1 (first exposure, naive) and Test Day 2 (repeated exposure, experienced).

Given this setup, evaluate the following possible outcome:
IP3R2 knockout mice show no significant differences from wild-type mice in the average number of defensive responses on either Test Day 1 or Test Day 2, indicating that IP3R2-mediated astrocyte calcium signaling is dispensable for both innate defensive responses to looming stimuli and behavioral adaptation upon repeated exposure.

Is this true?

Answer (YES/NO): NO